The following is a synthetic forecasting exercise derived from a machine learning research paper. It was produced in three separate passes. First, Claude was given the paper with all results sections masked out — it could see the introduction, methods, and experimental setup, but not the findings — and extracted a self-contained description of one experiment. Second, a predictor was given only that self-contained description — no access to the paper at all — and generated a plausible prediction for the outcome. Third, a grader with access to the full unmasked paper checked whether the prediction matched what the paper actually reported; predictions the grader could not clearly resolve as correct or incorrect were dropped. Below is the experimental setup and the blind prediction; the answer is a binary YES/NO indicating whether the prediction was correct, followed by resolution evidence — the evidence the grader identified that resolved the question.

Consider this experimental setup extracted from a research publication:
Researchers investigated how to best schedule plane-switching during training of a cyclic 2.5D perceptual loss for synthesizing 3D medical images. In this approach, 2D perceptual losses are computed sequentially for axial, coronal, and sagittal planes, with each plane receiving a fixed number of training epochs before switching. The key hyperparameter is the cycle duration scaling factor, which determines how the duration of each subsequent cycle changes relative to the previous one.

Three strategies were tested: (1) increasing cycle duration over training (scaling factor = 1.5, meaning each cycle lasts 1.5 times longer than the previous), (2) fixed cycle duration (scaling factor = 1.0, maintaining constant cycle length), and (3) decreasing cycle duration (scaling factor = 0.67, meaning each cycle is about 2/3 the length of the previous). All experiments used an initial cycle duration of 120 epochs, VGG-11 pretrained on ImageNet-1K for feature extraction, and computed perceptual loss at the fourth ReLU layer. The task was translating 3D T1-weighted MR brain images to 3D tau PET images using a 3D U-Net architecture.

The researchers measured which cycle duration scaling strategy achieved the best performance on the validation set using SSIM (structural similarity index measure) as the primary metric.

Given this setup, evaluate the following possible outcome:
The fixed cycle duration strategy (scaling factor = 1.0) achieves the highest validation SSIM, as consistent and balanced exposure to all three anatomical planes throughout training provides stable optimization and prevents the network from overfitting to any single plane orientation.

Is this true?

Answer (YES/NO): NO